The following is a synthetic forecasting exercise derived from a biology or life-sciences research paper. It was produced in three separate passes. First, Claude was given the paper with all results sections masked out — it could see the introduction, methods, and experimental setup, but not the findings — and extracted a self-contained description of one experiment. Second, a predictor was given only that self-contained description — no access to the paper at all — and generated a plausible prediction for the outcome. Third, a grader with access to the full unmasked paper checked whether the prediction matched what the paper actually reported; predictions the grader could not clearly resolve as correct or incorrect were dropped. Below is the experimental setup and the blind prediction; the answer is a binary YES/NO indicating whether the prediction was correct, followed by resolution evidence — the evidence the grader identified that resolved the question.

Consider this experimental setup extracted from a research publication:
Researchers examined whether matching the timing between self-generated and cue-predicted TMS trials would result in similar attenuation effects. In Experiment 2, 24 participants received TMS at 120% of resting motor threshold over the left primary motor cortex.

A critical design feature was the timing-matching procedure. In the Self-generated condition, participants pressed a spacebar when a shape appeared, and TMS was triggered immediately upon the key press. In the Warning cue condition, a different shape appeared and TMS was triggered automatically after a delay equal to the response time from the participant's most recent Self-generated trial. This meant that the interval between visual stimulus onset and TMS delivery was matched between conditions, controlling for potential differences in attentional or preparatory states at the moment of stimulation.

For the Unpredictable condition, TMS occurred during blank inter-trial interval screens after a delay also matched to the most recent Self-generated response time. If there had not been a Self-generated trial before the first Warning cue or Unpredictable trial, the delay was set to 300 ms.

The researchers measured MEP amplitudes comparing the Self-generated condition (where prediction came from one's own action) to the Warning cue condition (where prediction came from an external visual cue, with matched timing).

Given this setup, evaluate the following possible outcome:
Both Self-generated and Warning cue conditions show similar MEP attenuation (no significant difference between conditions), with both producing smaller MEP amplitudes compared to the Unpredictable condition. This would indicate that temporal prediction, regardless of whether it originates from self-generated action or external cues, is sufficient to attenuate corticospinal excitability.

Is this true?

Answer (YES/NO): NO